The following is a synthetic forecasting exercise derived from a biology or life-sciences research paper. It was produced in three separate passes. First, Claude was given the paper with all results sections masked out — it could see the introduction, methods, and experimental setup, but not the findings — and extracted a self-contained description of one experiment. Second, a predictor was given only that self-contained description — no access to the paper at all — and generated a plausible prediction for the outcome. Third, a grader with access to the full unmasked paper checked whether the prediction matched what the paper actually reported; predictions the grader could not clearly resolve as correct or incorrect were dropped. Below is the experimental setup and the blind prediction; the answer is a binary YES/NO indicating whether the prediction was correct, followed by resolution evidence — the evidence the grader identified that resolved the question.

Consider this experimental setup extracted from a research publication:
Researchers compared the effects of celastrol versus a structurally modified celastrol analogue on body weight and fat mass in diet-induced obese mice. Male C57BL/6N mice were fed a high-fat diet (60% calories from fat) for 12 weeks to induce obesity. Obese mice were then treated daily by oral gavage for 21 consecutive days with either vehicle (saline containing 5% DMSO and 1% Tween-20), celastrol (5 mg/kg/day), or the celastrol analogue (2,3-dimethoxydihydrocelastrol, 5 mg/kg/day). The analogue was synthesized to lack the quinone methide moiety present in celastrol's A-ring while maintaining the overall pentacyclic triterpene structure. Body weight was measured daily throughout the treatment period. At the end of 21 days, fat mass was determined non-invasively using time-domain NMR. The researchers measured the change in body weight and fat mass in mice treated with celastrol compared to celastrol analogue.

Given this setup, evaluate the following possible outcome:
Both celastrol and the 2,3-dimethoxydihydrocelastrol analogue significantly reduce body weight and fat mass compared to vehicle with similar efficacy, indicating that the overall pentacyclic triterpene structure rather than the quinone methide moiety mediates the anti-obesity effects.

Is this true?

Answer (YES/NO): NO